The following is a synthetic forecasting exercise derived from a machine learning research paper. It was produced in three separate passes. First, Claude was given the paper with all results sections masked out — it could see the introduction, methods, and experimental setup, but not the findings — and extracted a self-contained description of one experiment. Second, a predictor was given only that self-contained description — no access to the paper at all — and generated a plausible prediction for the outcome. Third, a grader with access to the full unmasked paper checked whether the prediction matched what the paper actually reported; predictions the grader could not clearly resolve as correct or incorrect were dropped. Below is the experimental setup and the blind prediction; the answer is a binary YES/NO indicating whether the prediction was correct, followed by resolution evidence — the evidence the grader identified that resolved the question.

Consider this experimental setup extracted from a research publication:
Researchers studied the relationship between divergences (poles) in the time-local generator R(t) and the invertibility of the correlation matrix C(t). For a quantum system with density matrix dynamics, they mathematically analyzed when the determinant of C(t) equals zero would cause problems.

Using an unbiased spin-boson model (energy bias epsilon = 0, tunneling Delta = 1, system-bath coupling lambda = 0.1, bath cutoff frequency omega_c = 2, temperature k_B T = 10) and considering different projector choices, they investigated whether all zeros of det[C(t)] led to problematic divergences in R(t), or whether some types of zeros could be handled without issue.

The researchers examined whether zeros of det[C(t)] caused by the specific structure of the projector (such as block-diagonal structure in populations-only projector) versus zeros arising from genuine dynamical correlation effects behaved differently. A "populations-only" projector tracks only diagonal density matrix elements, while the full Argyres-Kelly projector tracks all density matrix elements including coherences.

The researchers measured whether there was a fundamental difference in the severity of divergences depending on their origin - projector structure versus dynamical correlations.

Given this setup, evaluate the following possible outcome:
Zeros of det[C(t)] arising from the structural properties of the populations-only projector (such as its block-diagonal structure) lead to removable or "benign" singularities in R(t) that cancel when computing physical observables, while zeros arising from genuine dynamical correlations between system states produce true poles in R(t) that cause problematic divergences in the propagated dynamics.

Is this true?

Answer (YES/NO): NO